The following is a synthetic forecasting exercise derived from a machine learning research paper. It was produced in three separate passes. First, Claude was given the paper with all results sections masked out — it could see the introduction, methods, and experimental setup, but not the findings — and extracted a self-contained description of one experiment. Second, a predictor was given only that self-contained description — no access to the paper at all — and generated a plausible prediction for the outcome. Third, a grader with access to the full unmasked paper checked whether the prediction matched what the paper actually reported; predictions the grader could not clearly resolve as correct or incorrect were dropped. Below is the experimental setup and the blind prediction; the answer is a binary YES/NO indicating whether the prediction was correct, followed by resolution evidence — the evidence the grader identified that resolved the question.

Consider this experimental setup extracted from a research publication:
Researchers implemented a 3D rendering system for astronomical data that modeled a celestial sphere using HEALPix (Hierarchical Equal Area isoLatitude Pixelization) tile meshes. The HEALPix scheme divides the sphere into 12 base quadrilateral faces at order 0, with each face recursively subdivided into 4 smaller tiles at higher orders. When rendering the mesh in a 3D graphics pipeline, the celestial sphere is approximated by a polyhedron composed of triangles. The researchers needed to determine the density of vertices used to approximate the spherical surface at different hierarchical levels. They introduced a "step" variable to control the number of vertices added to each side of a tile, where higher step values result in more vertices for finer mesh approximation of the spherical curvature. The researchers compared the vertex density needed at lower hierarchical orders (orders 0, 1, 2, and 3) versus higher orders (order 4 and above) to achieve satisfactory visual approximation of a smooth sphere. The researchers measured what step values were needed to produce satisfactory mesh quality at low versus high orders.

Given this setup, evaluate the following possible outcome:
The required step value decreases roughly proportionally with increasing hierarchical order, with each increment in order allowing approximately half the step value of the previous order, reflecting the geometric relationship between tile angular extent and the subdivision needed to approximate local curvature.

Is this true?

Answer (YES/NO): NO